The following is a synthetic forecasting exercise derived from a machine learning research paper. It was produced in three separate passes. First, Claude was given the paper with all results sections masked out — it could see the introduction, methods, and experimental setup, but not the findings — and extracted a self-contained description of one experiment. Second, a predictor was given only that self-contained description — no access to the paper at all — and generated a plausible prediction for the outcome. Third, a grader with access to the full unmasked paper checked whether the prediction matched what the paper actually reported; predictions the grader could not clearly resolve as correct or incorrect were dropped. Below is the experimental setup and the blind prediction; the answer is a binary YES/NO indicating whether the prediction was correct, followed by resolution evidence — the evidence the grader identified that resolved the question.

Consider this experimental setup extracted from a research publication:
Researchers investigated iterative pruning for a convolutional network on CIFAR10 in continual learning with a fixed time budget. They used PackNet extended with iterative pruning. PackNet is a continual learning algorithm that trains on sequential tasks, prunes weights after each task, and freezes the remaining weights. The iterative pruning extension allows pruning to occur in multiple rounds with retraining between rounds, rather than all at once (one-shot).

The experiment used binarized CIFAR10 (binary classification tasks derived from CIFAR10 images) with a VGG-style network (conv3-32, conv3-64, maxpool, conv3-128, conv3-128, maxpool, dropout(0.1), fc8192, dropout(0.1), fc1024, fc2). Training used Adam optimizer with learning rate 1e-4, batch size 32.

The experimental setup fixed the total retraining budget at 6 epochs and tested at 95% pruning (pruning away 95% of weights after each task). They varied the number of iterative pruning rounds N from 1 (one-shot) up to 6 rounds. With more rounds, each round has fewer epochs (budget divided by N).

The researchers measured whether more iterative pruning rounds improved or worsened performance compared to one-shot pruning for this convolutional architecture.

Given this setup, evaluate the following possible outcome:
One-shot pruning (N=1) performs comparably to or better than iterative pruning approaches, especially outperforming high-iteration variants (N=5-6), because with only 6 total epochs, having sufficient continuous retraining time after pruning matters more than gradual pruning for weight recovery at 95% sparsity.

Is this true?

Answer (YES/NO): YES